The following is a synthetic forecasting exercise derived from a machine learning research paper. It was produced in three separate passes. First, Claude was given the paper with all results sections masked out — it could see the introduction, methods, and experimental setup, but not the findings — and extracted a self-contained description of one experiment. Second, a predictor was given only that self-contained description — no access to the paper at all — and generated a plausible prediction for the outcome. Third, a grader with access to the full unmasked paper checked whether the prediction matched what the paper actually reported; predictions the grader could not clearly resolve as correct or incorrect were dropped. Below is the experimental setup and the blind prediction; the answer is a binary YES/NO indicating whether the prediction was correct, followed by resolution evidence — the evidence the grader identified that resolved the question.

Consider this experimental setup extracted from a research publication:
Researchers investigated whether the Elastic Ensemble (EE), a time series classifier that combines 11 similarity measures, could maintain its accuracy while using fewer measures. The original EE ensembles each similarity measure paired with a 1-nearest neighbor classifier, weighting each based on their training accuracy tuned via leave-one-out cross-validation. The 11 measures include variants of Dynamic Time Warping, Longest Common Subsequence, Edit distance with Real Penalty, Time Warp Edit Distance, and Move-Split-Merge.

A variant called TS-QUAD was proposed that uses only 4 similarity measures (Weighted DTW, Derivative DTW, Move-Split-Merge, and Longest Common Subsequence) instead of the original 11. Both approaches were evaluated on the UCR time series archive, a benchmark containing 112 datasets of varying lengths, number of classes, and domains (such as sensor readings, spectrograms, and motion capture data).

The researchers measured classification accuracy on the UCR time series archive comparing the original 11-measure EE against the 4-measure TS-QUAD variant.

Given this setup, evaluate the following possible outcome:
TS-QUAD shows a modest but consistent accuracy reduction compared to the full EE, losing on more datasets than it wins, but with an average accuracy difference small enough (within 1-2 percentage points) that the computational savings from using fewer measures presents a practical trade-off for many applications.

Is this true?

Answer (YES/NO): NO